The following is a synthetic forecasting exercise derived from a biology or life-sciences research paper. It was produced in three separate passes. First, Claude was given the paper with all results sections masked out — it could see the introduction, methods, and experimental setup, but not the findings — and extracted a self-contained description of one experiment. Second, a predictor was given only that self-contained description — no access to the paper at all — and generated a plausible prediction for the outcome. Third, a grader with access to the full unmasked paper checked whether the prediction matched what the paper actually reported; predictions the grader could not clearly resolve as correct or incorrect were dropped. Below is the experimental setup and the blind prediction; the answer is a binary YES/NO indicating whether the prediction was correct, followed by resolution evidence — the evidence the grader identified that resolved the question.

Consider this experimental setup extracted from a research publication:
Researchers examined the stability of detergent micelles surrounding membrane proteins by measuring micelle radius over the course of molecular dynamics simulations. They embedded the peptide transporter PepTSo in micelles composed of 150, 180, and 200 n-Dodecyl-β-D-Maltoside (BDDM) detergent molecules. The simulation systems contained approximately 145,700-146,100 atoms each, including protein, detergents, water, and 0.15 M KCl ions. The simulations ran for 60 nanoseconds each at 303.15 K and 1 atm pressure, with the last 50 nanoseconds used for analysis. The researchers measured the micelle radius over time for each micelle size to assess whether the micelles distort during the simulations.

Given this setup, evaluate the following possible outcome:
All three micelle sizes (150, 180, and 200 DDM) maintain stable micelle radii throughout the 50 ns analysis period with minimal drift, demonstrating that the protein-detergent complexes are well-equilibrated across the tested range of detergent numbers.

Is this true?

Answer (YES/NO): YES